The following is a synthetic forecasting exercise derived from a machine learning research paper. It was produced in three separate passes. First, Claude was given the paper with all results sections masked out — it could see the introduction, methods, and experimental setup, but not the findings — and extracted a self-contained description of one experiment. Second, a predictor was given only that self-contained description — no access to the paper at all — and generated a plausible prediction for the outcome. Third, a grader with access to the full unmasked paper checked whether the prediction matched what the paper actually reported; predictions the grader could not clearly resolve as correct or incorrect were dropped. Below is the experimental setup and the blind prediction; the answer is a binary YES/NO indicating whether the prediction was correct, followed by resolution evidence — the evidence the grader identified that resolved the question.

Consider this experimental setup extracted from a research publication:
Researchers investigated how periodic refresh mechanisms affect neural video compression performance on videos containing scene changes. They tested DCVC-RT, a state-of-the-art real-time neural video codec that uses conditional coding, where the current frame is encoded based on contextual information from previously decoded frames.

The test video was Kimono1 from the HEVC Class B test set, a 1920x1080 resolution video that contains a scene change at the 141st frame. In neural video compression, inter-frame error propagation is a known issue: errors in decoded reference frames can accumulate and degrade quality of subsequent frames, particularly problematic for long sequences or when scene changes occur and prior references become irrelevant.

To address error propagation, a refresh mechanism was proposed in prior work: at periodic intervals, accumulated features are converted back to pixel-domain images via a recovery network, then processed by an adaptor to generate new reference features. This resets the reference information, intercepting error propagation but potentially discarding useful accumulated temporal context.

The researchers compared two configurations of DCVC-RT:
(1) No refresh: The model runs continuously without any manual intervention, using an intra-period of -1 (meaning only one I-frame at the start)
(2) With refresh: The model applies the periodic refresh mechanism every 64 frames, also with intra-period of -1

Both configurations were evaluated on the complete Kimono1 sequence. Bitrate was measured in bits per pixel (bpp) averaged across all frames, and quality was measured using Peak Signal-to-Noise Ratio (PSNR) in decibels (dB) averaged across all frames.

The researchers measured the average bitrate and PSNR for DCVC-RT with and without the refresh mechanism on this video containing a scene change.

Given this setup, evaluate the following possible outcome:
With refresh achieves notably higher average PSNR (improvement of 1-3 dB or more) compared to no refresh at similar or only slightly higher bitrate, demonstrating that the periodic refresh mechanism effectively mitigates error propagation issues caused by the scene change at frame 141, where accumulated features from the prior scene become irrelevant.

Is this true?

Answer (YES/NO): NO